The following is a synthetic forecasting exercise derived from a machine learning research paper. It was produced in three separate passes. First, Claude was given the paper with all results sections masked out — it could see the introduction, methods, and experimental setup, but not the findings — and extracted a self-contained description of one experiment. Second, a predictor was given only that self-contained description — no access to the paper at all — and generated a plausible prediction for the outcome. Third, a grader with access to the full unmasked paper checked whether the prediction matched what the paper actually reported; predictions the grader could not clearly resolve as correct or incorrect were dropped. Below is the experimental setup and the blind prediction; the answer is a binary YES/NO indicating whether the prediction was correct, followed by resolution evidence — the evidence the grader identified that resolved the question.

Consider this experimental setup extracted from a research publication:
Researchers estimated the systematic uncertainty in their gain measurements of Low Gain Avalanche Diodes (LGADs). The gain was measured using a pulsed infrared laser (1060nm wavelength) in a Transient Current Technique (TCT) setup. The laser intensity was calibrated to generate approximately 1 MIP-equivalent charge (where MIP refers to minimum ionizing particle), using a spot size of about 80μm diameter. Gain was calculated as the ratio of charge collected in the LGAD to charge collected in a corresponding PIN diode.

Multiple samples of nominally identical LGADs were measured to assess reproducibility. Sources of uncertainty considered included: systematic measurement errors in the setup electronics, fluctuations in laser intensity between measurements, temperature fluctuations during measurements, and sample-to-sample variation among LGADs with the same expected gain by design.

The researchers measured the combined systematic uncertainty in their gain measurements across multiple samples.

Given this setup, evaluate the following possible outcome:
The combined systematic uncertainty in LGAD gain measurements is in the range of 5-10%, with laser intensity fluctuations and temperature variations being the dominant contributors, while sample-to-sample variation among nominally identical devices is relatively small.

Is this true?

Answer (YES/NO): NO